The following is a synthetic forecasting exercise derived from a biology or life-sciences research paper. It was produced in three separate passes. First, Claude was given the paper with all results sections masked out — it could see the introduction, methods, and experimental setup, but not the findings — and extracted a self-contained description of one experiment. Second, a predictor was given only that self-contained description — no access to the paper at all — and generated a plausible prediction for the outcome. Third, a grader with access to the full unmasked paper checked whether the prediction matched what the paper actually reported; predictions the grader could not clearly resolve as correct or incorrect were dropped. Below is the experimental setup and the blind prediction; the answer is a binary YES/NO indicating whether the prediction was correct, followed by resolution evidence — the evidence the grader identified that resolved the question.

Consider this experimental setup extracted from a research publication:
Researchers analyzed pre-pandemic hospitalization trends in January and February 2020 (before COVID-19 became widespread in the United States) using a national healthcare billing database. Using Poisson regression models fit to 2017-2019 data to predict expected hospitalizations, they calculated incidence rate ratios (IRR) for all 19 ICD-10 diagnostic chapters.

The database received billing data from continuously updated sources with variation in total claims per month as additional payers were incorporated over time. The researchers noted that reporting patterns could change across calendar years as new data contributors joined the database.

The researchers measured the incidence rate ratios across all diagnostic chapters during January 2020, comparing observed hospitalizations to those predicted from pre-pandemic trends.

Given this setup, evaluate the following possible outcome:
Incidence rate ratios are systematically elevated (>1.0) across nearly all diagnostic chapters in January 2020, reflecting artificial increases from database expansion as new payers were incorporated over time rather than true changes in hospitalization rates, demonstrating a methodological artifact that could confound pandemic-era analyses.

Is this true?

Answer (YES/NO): NO